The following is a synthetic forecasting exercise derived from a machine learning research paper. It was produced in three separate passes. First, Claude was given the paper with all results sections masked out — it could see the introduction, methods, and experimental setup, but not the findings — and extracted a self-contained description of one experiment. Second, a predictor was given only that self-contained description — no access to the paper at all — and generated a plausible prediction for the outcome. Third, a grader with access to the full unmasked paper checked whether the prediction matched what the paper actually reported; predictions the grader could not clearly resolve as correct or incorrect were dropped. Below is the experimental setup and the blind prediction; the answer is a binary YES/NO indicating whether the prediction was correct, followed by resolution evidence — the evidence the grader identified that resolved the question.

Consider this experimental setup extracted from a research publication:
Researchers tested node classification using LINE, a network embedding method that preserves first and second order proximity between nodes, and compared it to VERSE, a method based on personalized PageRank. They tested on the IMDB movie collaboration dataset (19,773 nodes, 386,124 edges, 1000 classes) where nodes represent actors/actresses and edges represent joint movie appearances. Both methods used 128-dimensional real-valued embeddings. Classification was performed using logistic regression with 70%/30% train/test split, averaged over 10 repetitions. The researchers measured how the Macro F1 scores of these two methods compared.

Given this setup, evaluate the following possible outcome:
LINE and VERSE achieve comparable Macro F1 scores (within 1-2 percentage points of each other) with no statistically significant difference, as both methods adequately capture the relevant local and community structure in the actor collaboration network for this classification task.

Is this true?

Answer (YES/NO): NO